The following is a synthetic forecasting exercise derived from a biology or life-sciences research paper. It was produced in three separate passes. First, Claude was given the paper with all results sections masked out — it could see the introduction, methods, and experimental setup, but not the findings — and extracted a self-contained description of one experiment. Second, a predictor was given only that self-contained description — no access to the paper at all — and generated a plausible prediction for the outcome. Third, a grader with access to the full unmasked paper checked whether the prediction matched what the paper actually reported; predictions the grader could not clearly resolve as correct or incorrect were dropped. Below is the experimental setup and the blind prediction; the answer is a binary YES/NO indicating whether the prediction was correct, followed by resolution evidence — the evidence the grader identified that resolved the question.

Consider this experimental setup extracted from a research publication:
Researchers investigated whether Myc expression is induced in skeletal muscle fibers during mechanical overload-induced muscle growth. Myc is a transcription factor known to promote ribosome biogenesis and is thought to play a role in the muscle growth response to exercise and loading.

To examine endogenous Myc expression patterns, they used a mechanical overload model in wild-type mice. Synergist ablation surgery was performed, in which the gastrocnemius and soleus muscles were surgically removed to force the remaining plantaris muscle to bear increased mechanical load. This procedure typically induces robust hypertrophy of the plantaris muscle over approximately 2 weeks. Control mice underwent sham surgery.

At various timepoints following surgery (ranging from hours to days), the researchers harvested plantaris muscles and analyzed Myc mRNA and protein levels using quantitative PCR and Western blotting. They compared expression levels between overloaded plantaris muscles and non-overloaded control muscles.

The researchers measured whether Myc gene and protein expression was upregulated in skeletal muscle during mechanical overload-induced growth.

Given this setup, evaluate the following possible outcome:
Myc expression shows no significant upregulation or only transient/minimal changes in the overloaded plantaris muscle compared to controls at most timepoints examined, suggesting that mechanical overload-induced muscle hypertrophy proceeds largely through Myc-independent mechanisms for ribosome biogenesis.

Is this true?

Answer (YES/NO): NO